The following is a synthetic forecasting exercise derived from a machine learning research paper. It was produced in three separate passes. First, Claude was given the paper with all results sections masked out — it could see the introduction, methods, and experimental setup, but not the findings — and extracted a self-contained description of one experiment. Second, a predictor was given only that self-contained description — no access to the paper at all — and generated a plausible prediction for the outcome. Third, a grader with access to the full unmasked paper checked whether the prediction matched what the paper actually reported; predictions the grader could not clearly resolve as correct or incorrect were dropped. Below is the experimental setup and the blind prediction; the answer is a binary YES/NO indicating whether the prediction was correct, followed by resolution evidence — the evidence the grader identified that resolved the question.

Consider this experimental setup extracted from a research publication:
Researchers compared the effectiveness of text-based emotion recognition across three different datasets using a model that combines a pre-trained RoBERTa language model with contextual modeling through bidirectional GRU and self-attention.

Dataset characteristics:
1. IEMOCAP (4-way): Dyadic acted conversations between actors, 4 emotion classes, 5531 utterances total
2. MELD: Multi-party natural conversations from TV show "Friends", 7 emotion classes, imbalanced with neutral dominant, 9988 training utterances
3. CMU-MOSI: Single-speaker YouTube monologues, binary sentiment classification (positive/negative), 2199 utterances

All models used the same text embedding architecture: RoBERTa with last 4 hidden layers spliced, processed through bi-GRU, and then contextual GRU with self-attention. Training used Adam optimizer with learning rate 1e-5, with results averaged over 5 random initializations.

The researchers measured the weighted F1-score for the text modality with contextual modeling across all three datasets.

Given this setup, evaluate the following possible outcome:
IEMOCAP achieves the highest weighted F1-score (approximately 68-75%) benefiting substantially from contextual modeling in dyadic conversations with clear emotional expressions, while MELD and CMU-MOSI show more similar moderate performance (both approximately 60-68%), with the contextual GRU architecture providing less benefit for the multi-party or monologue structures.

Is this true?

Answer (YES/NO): NO